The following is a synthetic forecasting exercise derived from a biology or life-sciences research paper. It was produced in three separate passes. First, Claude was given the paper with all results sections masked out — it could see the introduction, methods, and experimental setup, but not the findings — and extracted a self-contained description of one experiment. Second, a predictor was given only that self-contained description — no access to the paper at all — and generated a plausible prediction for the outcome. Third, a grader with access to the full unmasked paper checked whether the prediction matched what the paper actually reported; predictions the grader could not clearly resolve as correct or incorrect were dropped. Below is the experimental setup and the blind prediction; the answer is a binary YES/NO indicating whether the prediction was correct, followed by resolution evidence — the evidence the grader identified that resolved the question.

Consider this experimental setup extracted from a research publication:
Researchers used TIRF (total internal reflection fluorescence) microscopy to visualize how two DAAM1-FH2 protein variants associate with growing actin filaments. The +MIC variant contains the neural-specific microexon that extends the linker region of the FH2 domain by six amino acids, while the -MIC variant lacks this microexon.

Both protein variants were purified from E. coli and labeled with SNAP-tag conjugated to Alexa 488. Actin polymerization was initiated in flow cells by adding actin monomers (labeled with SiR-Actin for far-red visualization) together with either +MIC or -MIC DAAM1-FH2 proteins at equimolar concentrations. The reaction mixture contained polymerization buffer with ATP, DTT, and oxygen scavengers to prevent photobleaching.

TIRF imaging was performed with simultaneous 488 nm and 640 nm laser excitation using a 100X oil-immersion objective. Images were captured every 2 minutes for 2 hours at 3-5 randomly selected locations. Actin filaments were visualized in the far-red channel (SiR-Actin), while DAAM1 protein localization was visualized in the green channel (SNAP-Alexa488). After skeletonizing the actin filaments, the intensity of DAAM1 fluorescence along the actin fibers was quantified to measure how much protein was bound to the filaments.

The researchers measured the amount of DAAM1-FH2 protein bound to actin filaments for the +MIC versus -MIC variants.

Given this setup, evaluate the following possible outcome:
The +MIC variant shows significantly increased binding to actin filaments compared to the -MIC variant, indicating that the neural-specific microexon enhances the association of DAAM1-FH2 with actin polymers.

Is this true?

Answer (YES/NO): NO